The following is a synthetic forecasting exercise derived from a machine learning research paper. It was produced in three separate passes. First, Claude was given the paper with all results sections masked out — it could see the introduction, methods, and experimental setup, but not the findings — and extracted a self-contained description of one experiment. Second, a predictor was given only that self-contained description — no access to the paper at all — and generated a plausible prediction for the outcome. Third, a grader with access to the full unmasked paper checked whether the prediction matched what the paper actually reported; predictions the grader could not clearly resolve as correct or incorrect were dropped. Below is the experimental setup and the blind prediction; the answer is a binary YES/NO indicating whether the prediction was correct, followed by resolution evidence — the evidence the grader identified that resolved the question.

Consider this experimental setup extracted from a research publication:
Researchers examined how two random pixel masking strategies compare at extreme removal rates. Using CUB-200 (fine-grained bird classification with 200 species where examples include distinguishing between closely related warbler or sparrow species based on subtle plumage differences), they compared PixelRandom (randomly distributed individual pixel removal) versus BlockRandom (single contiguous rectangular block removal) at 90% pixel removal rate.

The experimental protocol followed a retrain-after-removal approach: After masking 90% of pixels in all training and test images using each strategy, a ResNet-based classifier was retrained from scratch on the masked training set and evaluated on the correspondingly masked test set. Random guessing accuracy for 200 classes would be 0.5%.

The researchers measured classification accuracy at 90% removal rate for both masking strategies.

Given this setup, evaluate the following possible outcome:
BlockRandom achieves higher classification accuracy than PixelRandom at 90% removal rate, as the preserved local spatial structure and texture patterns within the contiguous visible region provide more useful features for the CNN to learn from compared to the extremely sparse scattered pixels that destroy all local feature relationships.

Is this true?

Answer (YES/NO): NO